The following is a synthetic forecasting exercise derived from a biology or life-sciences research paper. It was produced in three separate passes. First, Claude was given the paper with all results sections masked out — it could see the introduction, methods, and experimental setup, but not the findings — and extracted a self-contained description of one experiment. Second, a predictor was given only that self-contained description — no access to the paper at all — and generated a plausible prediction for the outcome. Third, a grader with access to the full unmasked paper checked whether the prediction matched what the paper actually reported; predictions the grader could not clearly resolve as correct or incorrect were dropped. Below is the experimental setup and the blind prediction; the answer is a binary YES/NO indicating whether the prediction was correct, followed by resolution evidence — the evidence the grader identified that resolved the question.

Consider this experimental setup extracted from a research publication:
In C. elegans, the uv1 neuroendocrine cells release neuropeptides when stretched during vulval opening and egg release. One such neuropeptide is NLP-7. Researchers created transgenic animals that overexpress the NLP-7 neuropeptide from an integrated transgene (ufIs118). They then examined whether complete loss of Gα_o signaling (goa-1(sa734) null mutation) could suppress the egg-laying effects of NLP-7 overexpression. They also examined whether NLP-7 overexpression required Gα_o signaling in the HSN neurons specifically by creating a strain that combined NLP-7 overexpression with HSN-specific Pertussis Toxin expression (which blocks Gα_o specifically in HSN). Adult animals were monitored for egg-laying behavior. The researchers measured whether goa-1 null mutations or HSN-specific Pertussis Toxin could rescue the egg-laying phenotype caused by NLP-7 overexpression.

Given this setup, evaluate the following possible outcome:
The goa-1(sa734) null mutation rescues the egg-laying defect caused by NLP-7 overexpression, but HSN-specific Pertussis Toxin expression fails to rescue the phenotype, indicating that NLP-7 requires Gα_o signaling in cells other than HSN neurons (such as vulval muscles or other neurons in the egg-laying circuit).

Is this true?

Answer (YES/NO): NO